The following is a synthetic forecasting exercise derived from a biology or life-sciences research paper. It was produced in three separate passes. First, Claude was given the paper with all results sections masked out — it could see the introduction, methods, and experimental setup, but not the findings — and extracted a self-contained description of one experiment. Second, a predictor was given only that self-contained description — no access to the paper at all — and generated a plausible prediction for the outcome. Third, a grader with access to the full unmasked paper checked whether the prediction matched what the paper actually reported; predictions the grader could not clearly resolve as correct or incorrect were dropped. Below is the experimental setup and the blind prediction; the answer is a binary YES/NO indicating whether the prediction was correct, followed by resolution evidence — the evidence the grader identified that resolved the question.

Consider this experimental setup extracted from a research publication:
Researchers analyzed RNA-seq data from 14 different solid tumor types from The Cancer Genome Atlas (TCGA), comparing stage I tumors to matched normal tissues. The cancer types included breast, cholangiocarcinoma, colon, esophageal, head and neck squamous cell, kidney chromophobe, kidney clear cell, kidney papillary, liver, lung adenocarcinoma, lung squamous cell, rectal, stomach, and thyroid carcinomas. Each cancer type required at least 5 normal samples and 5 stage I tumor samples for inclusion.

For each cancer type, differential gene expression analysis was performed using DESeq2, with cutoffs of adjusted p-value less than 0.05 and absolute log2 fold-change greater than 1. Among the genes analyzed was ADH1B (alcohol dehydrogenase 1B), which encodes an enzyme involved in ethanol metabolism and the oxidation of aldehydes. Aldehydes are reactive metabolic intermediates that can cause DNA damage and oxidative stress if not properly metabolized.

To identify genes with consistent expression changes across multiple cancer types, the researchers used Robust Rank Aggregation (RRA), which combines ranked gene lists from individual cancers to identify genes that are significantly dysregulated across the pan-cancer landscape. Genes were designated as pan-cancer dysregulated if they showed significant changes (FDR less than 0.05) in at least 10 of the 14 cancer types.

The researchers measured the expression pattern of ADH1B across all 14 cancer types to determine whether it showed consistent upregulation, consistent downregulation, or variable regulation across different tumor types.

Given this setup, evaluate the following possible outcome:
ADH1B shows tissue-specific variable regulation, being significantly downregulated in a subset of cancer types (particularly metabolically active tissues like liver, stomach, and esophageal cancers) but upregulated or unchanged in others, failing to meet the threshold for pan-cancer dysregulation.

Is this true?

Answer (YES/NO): NO